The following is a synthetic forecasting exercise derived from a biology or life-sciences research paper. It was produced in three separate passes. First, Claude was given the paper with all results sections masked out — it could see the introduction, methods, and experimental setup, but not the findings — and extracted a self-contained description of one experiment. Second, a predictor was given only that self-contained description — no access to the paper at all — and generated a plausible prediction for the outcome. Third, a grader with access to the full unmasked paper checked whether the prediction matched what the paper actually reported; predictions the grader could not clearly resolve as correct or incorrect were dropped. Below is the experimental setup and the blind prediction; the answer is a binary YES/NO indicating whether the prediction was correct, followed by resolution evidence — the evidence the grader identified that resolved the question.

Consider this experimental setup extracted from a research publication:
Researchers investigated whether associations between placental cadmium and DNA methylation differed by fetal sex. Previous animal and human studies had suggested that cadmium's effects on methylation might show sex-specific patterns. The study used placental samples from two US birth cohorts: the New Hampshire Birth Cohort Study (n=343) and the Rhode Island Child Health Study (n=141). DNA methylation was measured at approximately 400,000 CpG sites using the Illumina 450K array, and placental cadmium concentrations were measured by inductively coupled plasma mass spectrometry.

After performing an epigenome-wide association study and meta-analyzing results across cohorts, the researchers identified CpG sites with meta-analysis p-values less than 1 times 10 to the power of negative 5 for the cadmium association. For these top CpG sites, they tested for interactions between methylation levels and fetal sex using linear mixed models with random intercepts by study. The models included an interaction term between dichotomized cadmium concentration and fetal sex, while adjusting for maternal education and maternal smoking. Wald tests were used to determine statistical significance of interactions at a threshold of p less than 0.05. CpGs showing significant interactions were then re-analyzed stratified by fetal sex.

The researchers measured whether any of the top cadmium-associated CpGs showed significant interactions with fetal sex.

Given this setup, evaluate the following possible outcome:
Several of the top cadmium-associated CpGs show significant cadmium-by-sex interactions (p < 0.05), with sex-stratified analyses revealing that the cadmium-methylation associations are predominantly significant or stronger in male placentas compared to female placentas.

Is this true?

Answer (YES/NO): NO